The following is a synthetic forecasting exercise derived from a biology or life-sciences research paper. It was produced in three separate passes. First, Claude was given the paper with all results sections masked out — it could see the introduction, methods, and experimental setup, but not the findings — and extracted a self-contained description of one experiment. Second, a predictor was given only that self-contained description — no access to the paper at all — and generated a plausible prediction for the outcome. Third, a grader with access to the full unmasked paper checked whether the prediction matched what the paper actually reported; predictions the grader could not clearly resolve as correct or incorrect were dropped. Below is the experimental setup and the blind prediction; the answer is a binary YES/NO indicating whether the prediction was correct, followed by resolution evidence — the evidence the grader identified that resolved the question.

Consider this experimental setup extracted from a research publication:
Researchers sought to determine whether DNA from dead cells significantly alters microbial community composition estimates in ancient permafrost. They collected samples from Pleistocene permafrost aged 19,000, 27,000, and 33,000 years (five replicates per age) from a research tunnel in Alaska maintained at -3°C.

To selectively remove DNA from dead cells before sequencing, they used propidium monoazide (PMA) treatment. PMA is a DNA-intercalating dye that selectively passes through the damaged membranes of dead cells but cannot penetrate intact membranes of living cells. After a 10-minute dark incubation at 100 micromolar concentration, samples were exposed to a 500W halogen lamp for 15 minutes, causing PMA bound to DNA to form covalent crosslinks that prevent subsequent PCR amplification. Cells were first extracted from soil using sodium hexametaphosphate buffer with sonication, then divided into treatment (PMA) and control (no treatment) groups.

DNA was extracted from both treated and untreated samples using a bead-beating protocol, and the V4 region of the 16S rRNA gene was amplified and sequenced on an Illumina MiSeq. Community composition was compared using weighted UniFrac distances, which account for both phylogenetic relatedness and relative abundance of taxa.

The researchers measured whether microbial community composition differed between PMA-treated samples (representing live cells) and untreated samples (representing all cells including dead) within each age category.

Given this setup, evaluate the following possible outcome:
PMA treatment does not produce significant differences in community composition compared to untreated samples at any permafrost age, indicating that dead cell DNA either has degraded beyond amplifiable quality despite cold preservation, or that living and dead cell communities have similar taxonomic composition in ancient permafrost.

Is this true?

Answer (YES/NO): YES